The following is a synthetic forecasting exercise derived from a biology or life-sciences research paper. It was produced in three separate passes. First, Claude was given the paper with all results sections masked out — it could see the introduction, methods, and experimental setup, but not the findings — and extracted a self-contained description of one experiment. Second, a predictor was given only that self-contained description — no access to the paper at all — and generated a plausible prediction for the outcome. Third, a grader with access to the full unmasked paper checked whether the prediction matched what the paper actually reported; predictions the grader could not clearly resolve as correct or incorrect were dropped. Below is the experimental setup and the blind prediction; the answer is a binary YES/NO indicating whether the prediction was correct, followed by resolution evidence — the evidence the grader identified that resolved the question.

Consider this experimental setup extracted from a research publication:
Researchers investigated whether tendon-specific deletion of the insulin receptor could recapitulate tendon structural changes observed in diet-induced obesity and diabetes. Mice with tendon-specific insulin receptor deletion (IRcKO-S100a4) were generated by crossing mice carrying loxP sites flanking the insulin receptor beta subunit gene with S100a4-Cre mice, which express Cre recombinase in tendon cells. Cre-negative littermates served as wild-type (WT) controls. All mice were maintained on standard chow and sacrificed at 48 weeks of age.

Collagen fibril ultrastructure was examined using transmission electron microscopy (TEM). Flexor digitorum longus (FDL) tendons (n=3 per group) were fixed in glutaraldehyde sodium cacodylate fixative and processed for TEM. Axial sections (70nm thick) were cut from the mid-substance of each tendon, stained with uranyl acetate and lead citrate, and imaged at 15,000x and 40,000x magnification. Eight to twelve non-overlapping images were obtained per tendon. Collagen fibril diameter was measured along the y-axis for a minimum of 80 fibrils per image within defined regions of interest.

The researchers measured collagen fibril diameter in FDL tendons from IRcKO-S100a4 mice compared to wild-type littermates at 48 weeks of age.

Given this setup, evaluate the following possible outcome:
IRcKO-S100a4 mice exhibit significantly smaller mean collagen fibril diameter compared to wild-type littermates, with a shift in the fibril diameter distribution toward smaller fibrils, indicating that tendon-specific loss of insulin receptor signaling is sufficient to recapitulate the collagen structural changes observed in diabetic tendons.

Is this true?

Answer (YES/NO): NO